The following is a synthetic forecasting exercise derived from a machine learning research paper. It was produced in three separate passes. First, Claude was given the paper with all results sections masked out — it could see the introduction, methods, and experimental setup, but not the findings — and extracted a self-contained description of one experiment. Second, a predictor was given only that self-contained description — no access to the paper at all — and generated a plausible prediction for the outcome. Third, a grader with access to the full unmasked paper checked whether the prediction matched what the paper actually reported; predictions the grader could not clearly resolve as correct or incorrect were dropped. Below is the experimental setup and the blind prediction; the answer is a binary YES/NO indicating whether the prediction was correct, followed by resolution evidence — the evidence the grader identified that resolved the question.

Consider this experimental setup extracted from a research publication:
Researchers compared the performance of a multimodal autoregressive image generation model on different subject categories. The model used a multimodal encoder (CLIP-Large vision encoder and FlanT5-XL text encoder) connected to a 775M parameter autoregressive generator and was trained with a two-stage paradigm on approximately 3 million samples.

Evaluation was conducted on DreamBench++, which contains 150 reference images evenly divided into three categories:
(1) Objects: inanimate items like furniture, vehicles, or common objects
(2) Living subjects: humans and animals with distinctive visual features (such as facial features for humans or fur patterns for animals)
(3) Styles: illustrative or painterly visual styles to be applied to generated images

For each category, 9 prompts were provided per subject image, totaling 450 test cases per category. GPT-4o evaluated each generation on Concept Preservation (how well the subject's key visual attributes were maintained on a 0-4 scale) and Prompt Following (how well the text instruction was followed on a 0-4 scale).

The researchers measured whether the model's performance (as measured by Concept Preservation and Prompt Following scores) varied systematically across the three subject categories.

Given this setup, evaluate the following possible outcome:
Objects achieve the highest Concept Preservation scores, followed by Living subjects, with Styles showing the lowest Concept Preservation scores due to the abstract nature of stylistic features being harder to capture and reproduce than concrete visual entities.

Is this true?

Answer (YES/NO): NO